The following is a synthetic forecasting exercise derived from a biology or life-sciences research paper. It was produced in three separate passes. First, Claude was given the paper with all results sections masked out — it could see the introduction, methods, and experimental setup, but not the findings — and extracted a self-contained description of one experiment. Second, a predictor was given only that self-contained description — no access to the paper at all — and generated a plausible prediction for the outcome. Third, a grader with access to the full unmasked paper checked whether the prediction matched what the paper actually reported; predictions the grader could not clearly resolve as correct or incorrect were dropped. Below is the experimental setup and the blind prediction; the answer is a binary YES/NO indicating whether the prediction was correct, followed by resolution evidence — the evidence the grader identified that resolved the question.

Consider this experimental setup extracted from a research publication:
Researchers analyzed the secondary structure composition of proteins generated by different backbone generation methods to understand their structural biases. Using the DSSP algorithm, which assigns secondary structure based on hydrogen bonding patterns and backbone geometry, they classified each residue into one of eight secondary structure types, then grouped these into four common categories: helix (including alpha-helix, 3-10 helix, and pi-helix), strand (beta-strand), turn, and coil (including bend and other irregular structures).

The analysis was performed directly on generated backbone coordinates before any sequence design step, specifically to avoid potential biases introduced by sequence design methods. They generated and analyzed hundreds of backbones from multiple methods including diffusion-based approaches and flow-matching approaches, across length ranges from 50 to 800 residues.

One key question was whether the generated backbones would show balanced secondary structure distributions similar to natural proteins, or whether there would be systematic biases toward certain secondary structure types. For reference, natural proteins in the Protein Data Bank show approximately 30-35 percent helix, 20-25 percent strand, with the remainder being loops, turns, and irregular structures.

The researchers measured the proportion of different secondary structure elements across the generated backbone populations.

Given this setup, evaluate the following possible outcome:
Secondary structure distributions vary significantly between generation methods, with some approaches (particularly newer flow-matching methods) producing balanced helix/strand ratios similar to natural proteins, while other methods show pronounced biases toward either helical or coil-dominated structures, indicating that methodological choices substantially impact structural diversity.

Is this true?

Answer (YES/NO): NO